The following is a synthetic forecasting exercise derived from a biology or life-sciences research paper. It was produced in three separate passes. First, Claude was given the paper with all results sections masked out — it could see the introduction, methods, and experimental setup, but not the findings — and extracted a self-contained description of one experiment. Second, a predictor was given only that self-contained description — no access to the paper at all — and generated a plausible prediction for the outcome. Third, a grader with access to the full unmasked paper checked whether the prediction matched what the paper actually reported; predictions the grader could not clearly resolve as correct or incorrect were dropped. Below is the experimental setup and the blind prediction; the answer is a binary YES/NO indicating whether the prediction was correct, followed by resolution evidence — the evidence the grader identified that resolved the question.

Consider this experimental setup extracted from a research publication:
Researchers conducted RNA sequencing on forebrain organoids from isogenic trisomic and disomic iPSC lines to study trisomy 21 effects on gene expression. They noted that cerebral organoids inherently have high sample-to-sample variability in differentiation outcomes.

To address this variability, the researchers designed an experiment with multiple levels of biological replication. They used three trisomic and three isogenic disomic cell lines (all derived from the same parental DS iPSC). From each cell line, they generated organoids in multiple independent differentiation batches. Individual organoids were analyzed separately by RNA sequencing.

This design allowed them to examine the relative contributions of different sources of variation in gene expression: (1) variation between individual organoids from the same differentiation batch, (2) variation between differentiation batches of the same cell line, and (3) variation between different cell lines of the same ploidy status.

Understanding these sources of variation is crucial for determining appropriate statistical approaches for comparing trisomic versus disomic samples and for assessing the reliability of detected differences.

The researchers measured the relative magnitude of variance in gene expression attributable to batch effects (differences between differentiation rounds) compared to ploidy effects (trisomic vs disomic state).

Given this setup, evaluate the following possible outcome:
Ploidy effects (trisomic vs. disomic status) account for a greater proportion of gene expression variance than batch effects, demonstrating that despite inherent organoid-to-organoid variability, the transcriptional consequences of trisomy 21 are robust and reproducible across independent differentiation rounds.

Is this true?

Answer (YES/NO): NO